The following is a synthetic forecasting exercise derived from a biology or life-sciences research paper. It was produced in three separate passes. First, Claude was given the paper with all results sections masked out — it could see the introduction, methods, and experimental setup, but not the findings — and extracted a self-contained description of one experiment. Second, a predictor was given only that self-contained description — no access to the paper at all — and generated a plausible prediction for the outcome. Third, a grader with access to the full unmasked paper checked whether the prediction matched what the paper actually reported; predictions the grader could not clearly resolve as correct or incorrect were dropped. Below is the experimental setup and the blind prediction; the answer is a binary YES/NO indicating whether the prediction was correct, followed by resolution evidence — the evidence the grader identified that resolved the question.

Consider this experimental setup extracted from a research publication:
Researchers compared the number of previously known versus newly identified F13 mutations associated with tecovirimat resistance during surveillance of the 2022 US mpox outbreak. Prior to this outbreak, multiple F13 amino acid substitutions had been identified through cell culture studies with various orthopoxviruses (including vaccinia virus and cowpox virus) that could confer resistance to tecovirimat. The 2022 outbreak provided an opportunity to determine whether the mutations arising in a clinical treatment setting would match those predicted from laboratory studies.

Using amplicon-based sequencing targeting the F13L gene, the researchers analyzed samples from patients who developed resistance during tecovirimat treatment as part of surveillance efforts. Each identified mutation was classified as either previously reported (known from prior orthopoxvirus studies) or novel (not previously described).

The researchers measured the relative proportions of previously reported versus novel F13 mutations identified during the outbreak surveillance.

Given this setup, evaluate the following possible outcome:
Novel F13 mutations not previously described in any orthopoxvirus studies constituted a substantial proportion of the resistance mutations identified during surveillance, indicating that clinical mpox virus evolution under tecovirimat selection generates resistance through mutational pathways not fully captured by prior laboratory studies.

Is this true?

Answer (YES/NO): NO